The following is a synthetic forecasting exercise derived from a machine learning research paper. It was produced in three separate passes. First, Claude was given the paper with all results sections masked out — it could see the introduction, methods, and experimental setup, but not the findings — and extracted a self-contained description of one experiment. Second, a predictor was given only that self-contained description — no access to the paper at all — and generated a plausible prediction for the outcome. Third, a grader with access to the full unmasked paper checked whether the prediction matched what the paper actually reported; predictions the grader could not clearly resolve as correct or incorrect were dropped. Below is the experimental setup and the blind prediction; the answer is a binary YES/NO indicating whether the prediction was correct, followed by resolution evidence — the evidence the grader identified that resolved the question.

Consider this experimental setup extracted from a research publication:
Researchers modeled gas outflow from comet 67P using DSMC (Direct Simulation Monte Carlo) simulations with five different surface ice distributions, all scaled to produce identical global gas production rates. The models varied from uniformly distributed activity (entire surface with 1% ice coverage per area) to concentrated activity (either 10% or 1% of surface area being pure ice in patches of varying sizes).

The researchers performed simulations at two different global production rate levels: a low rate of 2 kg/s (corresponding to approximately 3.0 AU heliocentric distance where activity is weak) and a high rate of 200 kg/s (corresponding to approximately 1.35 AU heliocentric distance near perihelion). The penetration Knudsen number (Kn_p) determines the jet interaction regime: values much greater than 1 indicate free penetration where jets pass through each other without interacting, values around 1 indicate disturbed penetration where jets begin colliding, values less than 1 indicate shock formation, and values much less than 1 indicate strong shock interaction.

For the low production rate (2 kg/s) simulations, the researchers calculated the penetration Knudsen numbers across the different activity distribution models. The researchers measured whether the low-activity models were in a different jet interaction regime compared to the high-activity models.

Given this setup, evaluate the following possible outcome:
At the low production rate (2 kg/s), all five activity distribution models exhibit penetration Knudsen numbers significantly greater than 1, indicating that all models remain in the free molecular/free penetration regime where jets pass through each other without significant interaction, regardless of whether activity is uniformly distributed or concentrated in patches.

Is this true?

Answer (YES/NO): NO